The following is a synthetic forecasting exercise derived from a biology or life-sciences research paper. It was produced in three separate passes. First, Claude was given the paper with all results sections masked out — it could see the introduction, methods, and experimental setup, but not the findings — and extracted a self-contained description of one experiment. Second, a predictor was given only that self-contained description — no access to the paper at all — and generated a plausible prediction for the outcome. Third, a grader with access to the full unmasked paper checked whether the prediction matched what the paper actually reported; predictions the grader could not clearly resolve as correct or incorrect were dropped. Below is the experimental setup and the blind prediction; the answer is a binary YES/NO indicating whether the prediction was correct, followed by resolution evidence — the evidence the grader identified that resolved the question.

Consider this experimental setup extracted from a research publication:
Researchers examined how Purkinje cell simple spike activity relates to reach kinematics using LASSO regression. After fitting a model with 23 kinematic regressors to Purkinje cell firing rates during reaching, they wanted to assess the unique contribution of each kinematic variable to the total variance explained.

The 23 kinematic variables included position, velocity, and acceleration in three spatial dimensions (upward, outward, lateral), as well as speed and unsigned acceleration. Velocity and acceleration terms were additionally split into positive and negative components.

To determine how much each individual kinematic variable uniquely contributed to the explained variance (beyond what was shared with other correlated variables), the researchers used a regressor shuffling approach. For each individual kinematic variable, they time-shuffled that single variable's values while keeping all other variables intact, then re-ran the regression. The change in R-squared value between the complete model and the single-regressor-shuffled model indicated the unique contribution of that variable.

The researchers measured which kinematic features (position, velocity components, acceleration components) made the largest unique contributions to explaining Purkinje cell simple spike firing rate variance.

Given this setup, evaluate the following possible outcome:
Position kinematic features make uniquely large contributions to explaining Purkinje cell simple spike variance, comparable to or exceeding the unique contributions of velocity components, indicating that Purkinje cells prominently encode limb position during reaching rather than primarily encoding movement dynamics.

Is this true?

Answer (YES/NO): YES